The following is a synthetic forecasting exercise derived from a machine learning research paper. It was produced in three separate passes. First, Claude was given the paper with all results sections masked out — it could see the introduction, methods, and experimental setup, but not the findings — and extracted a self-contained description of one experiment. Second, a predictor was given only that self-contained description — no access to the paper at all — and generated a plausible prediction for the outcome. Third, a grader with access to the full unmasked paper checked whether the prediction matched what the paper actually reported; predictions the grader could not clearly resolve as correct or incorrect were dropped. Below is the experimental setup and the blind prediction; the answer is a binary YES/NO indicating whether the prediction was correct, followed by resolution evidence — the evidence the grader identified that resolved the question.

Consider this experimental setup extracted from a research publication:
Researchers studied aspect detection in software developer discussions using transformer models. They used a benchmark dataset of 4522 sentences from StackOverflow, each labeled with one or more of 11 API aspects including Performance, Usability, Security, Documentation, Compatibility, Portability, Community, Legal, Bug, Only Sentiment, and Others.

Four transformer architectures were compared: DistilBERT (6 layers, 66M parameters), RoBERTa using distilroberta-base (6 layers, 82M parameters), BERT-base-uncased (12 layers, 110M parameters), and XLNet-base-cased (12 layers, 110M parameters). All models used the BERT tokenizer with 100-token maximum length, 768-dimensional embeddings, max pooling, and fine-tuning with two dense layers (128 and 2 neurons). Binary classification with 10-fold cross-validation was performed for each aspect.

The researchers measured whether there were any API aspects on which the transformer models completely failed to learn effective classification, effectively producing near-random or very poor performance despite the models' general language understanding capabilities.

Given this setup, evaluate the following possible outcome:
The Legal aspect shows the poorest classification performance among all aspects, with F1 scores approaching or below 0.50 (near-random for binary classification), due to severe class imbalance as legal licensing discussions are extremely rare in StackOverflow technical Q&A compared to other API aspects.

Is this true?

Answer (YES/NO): NO